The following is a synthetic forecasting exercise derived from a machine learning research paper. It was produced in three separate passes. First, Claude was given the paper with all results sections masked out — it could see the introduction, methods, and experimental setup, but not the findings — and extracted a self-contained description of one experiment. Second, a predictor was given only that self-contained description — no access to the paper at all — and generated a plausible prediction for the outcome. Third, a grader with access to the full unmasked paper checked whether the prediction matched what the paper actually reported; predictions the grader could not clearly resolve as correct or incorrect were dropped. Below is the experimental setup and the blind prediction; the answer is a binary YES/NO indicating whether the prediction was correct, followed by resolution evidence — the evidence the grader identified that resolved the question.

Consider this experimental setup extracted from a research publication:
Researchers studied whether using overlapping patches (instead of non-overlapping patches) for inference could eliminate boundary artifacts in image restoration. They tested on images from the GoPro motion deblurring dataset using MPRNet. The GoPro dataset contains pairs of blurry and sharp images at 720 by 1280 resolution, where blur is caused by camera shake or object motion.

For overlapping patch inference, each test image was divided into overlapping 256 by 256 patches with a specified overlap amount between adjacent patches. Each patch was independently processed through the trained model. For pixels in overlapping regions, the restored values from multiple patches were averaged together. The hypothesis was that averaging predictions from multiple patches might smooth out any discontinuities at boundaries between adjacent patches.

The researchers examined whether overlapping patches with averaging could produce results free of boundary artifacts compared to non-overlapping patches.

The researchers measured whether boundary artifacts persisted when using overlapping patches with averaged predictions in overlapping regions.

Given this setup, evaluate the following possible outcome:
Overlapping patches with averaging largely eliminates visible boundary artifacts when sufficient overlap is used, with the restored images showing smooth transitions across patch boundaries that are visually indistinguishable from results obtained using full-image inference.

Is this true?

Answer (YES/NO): NO